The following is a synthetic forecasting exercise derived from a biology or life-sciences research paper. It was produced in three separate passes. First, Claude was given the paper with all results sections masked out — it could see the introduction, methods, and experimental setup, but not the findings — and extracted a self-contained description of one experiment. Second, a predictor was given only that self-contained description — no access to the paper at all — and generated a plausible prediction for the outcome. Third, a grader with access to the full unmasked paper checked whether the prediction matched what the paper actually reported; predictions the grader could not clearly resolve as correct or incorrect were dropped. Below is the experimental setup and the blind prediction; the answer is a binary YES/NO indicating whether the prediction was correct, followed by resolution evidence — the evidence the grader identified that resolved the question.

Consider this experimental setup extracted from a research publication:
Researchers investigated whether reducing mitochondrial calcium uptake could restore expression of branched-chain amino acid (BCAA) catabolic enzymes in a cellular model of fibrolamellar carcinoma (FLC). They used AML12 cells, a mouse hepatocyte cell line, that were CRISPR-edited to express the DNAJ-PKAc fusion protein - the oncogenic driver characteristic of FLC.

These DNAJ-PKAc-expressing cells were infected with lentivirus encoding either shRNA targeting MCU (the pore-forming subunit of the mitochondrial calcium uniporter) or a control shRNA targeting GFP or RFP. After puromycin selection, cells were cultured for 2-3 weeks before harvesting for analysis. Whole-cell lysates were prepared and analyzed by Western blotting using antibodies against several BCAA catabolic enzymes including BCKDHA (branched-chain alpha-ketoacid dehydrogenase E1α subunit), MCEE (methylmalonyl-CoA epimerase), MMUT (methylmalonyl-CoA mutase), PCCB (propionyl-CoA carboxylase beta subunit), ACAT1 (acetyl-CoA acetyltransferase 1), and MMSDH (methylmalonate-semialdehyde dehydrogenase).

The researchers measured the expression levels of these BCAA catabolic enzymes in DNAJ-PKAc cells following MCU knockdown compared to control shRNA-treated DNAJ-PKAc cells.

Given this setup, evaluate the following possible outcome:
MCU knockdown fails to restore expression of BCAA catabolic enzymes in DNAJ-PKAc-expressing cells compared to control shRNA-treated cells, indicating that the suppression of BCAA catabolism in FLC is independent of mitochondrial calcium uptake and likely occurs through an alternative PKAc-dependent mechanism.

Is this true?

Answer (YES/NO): NO